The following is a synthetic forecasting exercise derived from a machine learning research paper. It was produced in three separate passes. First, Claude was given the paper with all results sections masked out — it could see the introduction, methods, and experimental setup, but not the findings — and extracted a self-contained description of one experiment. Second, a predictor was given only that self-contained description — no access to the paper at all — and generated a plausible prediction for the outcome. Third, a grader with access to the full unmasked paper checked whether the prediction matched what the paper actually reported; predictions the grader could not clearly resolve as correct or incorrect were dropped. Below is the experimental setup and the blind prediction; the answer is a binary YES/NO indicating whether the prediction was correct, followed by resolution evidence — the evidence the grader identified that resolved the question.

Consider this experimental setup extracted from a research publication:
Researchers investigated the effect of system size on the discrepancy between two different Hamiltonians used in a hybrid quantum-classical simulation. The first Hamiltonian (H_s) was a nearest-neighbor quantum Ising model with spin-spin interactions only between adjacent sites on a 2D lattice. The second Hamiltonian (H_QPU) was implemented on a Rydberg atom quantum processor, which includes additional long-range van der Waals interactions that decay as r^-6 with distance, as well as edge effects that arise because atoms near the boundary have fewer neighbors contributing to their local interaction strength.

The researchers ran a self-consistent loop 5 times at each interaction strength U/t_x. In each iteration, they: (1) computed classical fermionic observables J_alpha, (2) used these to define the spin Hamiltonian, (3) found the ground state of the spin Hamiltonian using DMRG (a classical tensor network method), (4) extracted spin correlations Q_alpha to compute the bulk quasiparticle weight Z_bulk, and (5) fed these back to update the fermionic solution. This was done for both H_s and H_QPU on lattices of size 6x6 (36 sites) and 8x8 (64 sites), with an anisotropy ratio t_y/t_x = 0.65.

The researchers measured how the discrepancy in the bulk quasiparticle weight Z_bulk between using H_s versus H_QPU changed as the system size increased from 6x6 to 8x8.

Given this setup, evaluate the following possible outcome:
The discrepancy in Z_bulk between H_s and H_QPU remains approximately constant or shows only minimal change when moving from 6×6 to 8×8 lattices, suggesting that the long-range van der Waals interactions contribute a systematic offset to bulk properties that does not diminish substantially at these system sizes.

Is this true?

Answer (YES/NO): NO